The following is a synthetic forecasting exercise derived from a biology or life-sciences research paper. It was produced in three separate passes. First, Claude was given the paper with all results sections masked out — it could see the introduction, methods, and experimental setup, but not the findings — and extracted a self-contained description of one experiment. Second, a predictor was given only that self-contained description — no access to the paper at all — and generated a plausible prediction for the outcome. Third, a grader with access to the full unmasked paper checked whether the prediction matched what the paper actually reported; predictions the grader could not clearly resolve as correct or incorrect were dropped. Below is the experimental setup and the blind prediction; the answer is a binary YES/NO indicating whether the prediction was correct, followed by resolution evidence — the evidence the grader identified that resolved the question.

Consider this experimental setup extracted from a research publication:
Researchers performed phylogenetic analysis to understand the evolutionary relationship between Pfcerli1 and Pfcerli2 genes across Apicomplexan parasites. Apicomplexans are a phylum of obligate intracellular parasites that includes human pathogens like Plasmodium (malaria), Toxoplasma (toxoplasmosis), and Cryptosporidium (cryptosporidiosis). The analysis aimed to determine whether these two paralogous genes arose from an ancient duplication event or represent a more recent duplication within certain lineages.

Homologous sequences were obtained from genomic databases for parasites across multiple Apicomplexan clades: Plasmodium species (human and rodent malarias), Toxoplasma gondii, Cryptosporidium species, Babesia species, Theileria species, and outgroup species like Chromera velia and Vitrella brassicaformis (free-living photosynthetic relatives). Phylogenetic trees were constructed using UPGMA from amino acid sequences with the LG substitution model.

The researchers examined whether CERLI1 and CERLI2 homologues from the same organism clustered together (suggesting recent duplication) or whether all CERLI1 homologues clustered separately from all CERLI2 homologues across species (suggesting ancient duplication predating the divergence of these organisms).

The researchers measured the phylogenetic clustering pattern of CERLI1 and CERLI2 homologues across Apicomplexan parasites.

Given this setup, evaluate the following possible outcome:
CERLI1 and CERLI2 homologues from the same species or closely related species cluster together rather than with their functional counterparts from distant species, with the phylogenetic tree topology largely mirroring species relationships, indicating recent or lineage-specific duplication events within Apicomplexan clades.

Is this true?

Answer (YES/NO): NO